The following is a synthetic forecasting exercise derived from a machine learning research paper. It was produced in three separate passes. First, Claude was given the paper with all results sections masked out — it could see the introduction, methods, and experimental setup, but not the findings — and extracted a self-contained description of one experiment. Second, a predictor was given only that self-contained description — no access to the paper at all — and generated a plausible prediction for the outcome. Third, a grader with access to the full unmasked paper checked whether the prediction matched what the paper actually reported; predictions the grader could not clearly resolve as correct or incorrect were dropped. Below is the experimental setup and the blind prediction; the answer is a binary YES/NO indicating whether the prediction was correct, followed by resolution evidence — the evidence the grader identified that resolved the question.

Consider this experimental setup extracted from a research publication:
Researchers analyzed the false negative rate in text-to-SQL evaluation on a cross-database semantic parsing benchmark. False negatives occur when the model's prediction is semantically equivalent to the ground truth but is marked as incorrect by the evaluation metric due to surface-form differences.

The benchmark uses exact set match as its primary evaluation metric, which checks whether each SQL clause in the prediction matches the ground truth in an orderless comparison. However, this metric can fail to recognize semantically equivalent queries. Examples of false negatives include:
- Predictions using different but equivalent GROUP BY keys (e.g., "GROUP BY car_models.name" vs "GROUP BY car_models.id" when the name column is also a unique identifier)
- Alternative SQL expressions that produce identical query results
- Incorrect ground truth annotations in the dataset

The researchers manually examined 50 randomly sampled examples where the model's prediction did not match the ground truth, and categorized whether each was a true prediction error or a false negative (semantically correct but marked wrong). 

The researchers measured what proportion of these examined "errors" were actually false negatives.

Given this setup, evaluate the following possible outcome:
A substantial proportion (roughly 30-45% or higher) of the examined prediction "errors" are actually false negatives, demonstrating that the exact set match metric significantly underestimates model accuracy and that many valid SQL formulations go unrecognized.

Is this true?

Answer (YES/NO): NO